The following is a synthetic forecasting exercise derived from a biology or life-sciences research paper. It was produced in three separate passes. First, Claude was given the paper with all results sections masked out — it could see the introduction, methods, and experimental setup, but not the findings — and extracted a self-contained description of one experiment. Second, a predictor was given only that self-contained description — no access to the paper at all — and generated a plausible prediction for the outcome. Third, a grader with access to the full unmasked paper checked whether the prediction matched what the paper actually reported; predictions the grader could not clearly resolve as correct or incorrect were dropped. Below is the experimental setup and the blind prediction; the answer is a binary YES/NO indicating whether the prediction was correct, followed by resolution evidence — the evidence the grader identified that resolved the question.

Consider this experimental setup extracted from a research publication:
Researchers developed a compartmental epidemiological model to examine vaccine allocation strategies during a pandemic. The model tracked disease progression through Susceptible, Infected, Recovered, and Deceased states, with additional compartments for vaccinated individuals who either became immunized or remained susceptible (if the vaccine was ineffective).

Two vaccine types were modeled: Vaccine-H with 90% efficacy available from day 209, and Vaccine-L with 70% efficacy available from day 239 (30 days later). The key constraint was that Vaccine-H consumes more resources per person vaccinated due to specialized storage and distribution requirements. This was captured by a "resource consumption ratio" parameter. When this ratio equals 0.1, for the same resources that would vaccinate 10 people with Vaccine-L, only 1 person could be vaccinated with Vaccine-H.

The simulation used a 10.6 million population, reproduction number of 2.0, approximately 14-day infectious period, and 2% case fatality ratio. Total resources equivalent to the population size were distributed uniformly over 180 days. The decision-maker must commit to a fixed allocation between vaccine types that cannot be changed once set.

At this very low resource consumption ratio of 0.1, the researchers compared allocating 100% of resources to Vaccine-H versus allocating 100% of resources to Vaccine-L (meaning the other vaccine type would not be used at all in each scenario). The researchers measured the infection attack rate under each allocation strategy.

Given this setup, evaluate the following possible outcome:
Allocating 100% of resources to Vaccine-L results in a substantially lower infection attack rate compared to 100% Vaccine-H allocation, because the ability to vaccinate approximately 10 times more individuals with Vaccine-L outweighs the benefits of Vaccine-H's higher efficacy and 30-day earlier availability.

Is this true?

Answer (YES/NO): YES